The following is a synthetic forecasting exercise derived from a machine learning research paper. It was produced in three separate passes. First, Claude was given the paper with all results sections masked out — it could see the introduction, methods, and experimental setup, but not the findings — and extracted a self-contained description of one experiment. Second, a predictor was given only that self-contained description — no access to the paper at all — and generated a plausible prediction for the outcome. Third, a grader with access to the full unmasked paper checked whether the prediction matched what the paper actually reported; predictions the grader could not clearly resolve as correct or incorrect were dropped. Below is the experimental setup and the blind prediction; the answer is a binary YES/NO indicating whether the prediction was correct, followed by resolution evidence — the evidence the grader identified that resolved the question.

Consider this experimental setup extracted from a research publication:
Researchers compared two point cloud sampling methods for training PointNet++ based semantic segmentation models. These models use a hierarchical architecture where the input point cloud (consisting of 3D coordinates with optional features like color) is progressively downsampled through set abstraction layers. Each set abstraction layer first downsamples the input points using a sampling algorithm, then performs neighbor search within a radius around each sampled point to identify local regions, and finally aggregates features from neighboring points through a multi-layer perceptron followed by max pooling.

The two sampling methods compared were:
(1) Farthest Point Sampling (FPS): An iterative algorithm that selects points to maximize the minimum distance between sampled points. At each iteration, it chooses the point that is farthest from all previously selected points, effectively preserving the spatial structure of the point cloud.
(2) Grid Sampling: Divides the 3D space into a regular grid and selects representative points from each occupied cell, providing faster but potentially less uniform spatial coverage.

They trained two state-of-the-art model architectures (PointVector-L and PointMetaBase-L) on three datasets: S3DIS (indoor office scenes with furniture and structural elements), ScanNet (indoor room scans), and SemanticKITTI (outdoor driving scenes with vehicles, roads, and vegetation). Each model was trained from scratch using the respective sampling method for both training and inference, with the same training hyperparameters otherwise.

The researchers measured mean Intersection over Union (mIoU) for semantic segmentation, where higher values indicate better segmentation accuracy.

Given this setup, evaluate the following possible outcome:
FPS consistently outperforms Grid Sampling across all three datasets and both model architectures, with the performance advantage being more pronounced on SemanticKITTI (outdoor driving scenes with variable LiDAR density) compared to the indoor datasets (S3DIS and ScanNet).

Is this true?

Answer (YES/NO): NO